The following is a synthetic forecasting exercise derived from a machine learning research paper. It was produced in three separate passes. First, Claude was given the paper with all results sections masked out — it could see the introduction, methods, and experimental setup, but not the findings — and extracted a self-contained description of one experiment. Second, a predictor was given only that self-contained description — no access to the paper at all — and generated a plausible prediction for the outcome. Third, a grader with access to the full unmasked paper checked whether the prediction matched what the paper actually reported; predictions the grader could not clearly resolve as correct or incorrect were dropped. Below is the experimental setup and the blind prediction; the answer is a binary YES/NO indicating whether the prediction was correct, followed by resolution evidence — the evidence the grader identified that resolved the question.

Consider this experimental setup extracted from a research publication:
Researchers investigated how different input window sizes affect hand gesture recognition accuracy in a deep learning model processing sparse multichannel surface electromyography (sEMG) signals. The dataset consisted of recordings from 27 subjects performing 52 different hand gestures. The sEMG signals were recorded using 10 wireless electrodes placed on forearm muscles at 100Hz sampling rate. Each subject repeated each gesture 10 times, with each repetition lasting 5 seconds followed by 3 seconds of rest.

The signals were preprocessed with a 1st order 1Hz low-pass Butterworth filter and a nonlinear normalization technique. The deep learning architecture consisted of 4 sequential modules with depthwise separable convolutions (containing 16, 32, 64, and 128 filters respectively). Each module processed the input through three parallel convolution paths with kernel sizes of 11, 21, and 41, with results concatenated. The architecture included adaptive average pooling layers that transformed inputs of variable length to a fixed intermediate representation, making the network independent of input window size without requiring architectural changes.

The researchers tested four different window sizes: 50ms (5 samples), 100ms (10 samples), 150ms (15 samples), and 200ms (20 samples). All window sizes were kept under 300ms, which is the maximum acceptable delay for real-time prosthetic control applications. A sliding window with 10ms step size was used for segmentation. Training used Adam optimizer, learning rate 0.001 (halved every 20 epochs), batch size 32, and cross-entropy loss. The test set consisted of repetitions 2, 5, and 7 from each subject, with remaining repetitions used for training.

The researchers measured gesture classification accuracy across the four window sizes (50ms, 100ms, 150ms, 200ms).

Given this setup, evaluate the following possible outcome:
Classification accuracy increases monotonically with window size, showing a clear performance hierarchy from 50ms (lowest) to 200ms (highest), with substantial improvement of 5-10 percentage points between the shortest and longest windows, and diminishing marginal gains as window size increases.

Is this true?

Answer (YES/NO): NO